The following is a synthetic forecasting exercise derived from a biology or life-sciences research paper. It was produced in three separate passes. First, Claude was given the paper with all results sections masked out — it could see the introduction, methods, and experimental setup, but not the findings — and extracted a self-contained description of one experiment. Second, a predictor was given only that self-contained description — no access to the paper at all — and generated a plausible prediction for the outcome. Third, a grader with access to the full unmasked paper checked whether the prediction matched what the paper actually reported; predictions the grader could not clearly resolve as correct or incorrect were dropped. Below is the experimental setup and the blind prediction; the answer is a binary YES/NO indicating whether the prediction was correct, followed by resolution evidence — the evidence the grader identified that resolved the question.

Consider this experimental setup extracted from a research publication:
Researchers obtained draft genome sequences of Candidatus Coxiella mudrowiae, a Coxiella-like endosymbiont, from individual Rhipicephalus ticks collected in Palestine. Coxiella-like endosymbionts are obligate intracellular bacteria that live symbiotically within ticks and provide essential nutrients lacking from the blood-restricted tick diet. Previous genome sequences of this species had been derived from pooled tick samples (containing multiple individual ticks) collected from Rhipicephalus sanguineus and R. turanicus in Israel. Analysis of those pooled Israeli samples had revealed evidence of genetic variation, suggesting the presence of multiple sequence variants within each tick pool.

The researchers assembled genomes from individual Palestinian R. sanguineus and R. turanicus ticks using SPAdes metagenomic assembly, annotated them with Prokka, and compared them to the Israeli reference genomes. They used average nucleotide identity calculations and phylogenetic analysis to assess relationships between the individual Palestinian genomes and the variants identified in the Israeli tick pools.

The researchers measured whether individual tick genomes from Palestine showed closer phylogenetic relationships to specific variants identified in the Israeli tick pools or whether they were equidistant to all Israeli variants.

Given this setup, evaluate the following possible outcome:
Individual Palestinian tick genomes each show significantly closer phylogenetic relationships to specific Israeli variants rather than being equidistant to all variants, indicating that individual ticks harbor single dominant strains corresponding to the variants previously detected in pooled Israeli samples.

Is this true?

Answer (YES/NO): YES